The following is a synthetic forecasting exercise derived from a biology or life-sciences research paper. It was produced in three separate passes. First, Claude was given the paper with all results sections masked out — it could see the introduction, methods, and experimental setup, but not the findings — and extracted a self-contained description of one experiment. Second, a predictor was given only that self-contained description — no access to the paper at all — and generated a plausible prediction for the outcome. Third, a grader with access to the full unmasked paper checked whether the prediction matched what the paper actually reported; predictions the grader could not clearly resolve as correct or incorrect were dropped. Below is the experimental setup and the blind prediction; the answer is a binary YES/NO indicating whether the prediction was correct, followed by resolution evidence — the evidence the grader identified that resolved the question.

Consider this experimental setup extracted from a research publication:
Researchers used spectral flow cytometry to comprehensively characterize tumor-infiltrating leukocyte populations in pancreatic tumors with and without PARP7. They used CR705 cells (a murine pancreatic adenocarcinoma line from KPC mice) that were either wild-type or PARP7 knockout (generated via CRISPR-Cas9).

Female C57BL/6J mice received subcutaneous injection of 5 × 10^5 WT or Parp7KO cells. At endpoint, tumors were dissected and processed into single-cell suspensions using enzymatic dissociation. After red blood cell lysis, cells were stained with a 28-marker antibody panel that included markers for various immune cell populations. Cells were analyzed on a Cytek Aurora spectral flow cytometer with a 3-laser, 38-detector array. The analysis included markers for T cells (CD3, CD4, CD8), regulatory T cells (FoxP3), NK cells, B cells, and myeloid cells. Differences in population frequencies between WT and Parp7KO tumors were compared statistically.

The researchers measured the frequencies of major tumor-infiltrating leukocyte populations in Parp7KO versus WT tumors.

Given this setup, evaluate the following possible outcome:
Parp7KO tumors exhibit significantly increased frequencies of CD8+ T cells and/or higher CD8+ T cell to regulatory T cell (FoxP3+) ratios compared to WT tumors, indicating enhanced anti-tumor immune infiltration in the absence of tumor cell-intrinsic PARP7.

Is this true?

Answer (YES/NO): YES